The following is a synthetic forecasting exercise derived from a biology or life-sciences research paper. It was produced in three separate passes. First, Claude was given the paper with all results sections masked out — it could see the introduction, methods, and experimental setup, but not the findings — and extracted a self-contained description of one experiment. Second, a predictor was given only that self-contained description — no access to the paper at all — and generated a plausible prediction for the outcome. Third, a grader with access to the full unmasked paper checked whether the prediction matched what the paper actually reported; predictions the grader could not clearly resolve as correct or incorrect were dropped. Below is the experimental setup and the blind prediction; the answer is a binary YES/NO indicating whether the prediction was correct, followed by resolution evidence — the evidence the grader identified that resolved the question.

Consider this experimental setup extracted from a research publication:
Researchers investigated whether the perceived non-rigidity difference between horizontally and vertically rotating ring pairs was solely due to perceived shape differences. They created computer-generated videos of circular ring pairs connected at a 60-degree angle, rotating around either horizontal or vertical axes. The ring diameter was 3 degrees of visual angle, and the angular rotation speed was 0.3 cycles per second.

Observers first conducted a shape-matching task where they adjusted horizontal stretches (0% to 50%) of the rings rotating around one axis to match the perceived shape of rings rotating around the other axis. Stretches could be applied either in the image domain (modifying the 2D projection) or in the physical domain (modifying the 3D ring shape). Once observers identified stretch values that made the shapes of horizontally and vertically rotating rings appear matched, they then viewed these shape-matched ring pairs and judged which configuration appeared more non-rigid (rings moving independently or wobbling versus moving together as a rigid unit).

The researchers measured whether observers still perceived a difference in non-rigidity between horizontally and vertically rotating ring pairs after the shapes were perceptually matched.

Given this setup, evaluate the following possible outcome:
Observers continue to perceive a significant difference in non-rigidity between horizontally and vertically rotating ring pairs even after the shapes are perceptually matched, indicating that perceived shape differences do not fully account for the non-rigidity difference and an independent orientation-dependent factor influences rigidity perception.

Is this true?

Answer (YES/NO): YES